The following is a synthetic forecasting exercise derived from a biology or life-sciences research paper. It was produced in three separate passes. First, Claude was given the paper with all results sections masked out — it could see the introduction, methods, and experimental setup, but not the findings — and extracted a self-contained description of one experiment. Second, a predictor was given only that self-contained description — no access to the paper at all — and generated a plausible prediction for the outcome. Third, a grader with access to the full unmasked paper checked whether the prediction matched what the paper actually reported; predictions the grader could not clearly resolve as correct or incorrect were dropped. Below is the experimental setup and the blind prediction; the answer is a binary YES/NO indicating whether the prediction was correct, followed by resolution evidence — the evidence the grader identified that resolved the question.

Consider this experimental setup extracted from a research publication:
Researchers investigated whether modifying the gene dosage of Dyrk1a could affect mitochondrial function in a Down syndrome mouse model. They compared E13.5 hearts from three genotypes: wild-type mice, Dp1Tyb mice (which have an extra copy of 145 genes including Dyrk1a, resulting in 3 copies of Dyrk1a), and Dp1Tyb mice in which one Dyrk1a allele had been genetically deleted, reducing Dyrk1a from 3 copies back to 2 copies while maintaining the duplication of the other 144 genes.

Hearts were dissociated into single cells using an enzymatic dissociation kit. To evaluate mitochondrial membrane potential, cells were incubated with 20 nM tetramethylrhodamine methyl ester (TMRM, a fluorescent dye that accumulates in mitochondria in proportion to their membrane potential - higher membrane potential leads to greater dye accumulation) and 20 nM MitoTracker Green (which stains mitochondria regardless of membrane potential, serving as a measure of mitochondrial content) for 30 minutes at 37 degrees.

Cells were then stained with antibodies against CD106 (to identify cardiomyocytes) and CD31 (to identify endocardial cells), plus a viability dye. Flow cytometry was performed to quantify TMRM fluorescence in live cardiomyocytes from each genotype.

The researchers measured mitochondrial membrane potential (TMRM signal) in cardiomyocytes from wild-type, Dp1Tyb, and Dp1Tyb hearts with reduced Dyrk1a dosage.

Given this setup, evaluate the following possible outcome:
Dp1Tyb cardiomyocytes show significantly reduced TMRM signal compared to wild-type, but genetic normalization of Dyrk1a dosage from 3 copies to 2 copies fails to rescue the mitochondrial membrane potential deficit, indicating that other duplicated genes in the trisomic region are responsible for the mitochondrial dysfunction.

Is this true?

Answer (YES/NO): NO